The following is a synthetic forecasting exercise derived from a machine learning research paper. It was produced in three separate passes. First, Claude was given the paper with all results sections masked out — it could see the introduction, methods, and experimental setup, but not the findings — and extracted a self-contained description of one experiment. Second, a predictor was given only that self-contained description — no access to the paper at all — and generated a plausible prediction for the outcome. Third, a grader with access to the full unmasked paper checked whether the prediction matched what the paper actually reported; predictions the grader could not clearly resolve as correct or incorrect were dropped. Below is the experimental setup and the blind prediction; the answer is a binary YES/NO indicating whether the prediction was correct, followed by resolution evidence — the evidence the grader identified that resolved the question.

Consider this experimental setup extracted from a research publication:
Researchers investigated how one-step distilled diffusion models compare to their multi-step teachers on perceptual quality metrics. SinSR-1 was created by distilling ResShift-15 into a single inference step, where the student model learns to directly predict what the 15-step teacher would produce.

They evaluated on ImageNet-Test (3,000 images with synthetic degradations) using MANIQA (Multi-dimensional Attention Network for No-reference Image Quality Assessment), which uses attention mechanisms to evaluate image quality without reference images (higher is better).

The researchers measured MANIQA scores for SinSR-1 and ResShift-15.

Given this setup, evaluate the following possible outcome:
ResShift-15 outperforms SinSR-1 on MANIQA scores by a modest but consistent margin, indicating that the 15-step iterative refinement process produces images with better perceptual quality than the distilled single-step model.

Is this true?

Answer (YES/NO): YES